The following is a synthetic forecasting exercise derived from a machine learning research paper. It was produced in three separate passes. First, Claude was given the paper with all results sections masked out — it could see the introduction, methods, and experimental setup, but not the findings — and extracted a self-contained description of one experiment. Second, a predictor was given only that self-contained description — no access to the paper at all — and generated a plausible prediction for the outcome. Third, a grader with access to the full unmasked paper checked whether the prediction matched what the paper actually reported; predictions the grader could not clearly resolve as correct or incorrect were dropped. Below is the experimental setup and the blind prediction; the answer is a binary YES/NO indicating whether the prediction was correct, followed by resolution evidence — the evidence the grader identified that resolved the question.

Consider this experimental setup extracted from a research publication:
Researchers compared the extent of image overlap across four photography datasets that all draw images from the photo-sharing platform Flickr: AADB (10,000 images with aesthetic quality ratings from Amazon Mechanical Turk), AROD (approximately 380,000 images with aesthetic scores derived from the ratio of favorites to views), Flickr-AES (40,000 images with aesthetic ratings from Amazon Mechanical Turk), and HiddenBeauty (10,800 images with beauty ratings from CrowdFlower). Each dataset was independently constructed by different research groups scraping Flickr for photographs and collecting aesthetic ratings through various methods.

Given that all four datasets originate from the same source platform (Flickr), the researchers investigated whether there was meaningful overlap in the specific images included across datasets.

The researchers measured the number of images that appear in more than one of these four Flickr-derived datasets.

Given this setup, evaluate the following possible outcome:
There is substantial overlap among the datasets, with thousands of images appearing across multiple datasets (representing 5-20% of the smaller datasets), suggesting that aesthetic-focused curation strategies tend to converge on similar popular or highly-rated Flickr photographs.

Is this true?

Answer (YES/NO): NO